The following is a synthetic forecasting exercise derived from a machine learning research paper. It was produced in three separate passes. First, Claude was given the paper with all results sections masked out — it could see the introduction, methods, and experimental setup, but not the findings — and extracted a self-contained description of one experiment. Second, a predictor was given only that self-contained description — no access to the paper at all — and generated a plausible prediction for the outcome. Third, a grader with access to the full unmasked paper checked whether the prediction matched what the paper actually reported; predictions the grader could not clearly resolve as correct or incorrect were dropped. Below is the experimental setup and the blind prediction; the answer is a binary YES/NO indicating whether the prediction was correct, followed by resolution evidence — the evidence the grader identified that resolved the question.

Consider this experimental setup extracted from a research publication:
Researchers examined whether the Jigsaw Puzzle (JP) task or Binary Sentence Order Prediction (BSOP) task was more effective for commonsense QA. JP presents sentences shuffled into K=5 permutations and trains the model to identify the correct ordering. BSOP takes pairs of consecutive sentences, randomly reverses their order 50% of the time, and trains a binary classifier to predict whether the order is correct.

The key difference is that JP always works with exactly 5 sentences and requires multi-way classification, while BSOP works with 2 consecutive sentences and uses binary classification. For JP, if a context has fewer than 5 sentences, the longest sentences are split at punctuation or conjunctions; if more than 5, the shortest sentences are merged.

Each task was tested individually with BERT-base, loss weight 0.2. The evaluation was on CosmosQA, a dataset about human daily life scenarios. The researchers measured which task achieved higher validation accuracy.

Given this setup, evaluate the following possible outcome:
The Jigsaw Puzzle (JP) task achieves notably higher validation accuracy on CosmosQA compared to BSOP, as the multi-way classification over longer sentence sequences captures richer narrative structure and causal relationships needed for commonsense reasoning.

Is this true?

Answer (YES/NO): NO